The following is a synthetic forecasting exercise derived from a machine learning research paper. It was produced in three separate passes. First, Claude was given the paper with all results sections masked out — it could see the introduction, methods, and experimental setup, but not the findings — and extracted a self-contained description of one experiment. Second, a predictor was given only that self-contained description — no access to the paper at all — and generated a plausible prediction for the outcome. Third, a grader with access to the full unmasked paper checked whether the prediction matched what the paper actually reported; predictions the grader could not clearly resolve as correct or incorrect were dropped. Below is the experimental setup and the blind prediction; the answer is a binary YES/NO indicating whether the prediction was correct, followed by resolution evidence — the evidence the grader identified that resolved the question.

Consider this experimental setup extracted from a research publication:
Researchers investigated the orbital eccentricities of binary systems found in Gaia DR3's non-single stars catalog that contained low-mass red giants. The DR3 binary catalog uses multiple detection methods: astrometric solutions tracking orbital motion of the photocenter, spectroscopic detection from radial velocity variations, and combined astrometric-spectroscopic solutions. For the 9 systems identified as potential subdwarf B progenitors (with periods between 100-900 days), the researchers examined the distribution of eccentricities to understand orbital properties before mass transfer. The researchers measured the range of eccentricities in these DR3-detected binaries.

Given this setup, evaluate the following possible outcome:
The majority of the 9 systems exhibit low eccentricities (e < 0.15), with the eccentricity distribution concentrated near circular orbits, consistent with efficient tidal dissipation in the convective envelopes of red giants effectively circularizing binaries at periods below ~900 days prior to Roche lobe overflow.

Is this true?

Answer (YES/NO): NO